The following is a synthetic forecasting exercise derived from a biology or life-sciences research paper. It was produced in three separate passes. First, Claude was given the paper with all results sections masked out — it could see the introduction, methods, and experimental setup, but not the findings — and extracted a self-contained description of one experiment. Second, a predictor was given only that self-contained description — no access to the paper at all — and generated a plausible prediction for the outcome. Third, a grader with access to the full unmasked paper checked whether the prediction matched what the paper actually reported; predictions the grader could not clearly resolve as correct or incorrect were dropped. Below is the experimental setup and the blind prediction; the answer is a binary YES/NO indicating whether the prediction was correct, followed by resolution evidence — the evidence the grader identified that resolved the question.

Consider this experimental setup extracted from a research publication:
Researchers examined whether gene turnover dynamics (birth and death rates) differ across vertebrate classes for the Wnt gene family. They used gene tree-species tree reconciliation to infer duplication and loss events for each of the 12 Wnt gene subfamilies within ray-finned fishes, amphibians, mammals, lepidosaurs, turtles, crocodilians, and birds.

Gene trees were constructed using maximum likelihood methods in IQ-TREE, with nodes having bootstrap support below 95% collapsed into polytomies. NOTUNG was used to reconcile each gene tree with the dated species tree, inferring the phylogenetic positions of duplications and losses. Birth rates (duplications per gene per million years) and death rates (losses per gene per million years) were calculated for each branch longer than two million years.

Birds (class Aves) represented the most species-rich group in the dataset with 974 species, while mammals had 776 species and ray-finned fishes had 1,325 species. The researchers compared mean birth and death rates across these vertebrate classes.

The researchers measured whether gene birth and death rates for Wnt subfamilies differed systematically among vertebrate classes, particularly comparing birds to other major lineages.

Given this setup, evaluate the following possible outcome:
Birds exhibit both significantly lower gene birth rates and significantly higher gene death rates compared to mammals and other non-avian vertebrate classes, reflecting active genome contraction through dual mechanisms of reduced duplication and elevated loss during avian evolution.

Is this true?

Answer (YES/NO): NO